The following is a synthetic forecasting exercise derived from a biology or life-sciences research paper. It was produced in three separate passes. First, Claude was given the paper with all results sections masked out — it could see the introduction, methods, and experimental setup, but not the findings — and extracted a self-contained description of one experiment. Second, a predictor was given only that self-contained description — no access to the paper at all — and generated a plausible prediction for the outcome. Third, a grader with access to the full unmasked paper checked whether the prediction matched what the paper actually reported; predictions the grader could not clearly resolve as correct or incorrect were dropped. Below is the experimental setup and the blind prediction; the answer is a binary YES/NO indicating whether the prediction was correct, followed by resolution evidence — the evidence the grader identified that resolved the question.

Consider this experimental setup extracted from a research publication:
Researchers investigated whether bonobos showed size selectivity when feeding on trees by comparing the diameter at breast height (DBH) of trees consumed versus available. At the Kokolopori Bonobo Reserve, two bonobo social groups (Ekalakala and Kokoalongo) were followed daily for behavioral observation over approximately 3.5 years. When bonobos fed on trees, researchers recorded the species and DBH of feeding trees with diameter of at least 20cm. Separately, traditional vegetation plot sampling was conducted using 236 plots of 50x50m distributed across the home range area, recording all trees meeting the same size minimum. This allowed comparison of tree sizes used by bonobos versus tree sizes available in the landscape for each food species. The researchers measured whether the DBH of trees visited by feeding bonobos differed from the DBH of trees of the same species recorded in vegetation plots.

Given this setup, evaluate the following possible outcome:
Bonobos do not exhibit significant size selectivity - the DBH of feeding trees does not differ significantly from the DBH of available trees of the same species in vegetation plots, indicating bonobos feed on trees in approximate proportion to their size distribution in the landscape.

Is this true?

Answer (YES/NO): NO